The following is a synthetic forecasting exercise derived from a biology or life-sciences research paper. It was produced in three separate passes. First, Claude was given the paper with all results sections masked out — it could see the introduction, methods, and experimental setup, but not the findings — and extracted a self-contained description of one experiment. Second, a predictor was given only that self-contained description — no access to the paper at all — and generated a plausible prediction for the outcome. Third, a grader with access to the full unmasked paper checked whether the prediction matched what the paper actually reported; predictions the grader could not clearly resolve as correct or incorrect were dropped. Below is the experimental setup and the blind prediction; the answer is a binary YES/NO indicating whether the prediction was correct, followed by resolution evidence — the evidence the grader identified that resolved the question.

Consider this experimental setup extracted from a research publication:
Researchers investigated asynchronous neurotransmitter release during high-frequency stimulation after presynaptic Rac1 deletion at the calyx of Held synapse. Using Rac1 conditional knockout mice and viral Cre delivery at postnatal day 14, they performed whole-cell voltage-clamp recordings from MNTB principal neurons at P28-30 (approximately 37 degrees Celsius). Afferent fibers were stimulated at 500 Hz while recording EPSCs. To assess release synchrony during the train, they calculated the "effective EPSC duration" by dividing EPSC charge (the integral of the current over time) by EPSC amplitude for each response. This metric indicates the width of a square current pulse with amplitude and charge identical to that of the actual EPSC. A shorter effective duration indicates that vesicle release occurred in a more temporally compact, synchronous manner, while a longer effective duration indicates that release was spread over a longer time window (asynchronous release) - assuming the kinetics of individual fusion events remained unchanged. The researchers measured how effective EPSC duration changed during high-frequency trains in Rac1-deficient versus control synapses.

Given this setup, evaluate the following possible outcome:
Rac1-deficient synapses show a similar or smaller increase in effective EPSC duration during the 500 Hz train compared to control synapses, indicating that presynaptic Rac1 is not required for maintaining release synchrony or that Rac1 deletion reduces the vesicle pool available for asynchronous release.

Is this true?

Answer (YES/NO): NO